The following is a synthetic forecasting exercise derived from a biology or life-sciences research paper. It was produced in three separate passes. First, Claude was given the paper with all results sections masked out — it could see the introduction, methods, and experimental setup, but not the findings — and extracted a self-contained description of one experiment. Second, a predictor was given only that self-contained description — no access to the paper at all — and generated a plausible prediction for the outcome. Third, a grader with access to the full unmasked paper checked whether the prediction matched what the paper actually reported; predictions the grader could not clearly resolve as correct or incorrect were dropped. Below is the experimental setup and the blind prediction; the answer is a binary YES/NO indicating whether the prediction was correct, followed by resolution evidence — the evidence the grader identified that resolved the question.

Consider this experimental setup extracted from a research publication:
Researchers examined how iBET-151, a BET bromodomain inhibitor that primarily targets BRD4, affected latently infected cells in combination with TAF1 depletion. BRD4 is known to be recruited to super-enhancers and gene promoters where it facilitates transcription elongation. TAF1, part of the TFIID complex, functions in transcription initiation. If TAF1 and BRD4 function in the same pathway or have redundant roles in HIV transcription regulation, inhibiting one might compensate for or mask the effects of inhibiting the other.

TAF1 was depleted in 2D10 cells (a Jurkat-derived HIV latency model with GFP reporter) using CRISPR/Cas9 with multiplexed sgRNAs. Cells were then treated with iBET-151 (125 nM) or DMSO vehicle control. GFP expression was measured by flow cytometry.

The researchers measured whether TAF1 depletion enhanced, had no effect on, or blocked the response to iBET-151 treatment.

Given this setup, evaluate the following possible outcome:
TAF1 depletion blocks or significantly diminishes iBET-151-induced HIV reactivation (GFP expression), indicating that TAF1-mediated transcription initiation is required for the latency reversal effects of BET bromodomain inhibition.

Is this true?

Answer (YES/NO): NO